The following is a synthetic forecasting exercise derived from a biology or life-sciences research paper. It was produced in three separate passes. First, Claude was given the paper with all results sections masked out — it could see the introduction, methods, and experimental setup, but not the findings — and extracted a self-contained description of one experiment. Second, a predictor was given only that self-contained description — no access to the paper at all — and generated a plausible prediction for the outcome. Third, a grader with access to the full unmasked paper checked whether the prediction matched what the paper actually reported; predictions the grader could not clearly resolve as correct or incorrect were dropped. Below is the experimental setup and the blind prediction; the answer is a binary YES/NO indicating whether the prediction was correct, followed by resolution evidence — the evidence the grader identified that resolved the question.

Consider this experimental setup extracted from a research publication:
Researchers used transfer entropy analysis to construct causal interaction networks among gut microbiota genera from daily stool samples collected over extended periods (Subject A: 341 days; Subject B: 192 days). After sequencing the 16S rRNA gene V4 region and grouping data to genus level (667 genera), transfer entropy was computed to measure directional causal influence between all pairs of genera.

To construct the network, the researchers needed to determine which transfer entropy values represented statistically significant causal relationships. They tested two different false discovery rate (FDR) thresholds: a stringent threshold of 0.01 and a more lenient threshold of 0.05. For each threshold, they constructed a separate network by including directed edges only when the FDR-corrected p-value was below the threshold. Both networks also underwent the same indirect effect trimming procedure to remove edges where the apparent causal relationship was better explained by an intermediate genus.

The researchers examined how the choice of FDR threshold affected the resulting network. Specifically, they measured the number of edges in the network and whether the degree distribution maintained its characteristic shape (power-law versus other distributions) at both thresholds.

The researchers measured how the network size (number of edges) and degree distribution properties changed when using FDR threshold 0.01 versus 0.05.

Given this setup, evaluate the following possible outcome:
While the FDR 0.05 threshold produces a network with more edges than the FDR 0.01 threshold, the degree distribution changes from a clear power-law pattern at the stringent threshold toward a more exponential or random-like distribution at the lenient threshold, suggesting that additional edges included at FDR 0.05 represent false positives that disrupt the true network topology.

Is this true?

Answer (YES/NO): NO